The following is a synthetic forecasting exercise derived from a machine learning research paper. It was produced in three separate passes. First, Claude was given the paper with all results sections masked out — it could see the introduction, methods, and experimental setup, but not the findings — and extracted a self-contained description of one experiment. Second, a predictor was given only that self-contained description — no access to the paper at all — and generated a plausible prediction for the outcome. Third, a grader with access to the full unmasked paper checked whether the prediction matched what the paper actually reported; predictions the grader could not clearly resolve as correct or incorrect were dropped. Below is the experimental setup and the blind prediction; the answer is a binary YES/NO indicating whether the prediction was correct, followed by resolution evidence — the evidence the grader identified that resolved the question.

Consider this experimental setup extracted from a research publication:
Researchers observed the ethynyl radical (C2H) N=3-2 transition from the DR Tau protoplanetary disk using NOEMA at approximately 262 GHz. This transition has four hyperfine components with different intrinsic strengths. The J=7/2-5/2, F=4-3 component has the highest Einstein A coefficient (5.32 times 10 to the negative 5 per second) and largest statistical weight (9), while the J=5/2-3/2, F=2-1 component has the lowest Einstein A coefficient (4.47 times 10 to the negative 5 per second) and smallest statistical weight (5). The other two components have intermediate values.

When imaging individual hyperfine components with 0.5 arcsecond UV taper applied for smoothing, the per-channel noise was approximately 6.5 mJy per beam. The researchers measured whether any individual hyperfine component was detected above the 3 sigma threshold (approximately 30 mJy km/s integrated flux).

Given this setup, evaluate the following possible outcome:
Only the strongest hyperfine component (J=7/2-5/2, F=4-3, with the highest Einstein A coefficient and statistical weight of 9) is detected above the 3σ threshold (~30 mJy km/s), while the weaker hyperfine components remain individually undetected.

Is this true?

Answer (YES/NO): NO